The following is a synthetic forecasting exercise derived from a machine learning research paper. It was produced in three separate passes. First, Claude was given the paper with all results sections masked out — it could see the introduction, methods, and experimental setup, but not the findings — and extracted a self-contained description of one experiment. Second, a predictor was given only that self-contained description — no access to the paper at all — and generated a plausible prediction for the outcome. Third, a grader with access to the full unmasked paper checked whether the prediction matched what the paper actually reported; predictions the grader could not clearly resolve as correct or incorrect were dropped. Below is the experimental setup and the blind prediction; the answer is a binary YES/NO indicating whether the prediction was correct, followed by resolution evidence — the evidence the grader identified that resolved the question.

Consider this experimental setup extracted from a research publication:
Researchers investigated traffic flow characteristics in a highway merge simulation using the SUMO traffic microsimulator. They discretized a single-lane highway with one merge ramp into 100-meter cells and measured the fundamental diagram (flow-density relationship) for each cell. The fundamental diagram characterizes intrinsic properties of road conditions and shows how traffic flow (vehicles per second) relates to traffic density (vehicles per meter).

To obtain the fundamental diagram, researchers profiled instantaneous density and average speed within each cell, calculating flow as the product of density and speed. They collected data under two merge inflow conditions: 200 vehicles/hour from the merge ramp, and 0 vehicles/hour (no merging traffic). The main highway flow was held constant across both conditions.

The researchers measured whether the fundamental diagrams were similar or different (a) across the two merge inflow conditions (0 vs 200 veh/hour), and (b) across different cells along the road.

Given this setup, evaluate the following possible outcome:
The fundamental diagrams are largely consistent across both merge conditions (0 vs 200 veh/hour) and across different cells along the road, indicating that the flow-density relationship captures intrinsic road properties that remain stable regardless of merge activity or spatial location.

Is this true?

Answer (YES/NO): YES